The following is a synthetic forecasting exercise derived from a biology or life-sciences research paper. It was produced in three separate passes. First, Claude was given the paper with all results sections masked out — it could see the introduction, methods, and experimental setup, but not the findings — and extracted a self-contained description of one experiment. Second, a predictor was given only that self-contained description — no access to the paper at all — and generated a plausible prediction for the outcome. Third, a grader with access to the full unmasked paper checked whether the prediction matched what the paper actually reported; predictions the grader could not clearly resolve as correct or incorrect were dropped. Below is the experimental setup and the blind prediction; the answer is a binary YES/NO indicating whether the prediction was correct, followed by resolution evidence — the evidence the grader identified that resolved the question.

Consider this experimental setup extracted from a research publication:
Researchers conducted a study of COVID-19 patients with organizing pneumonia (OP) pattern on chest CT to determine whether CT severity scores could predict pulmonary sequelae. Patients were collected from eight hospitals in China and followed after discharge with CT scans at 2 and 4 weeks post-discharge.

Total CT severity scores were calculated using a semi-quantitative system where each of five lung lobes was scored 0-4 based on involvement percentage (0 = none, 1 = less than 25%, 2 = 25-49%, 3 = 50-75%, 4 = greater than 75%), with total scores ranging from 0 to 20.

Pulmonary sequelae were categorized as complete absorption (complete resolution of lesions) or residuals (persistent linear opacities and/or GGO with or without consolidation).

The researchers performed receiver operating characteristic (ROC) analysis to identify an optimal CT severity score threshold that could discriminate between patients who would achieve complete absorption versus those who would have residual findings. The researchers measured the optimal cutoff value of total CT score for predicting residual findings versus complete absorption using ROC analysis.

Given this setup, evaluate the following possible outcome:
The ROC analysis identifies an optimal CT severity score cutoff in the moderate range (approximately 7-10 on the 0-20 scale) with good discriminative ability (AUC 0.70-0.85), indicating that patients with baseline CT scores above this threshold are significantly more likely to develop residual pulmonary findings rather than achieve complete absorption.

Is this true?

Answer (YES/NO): NO